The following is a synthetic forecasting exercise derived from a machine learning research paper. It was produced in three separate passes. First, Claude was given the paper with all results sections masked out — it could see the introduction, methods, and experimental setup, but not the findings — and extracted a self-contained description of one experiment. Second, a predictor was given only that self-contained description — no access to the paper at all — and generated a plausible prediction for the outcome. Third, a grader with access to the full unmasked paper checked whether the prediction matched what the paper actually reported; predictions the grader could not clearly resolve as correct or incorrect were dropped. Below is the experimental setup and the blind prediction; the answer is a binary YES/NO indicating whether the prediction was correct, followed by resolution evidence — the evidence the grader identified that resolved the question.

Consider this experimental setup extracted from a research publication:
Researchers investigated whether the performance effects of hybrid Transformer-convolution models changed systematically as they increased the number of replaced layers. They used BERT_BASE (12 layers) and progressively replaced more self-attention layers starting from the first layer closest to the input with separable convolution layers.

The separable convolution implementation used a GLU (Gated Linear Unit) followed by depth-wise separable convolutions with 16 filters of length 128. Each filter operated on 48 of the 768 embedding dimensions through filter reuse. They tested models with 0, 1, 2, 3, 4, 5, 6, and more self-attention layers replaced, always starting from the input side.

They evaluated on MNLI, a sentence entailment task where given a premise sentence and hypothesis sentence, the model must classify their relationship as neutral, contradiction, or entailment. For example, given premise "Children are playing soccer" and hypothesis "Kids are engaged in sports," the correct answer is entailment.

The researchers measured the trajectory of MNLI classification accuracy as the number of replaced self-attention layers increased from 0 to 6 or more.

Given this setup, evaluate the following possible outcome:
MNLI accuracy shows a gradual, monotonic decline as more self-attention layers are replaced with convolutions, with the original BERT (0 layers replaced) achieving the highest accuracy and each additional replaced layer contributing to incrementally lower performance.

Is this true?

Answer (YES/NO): NO